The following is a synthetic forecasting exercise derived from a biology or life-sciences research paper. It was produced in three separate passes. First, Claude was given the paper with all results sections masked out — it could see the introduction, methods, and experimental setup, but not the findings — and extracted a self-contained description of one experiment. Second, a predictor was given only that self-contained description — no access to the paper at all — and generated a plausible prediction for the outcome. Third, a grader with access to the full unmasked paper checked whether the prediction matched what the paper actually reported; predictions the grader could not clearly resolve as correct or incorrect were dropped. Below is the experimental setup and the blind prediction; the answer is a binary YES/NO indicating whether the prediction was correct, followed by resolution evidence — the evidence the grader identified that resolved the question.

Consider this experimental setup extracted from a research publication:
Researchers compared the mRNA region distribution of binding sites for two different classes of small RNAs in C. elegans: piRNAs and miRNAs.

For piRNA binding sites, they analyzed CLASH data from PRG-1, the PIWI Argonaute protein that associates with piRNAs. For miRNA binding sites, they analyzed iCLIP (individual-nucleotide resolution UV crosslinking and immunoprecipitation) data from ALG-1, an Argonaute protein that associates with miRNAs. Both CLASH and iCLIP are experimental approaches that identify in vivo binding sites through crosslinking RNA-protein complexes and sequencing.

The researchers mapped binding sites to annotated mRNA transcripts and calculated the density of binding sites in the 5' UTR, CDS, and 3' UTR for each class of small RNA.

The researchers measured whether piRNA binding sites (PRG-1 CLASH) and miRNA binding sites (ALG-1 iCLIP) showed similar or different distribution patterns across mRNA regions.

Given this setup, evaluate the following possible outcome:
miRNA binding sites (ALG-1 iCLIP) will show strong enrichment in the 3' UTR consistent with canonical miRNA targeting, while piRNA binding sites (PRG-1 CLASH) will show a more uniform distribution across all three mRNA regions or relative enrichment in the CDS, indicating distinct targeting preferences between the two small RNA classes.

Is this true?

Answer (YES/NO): YES